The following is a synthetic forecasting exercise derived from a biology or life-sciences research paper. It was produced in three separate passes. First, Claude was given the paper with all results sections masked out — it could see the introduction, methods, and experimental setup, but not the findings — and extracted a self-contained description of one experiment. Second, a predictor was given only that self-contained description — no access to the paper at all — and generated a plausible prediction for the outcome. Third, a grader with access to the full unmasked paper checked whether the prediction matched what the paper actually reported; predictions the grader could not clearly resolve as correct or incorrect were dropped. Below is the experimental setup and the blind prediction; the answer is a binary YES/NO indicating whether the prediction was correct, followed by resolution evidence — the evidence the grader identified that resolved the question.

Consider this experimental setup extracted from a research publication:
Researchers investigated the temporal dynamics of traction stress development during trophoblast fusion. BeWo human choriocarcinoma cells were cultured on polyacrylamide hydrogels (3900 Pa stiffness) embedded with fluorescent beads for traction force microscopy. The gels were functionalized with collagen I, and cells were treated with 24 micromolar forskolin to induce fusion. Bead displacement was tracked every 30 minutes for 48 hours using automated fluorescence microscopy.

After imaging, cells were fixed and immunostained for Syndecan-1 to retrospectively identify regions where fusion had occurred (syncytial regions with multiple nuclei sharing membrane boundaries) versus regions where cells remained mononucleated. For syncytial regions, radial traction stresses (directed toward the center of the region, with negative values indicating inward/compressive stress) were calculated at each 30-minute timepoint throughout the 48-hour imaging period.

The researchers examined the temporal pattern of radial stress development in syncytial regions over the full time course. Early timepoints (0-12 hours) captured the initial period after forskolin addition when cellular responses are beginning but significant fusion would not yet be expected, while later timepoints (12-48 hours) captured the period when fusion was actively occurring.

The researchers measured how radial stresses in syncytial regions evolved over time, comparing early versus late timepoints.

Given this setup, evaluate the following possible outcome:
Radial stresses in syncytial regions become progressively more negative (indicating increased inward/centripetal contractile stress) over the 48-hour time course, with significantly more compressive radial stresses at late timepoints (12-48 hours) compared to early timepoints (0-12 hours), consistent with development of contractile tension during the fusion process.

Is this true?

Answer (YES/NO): NO